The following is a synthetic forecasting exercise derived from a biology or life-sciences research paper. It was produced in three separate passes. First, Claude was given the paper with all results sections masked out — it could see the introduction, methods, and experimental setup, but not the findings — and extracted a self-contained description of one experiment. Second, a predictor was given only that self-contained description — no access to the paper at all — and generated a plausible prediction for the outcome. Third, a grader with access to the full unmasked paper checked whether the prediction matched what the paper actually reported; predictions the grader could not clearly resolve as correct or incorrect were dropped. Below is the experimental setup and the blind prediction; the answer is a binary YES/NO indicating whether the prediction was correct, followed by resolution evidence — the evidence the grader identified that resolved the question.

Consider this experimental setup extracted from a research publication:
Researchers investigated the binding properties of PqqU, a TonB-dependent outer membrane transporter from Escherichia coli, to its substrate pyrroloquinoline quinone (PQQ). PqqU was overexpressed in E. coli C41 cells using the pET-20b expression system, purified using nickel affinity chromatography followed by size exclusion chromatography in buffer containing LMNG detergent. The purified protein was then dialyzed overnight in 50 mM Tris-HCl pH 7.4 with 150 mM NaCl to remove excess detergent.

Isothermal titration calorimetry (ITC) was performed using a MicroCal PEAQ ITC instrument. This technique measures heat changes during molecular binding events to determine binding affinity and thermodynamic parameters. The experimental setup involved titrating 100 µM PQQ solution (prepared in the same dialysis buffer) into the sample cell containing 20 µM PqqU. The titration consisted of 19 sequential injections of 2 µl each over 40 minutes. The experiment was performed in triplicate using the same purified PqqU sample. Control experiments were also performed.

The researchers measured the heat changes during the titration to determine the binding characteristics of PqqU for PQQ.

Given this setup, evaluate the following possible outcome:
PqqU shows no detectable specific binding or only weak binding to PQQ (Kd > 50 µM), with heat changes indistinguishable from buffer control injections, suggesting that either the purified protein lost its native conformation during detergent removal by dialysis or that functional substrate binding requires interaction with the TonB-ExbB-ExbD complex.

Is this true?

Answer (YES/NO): NO